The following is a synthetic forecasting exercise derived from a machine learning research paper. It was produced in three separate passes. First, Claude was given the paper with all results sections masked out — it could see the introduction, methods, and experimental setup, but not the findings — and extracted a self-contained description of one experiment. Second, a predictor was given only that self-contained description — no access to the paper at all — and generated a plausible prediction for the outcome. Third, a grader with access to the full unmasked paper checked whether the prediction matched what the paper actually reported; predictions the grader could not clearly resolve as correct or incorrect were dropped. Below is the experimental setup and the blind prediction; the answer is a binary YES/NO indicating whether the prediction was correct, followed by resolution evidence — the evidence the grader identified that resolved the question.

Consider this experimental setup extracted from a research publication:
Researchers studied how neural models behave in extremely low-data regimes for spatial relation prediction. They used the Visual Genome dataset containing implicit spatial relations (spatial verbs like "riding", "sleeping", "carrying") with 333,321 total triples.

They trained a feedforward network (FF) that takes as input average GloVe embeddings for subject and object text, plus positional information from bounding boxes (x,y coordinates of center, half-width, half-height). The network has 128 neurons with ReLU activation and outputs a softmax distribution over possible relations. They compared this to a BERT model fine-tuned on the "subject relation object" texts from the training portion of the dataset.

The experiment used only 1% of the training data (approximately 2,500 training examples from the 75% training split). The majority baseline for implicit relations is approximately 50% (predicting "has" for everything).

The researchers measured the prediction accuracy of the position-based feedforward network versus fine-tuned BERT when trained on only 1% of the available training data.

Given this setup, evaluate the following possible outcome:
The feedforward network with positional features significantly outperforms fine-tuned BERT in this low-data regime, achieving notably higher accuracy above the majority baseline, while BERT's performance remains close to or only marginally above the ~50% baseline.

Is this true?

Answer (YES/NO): NO